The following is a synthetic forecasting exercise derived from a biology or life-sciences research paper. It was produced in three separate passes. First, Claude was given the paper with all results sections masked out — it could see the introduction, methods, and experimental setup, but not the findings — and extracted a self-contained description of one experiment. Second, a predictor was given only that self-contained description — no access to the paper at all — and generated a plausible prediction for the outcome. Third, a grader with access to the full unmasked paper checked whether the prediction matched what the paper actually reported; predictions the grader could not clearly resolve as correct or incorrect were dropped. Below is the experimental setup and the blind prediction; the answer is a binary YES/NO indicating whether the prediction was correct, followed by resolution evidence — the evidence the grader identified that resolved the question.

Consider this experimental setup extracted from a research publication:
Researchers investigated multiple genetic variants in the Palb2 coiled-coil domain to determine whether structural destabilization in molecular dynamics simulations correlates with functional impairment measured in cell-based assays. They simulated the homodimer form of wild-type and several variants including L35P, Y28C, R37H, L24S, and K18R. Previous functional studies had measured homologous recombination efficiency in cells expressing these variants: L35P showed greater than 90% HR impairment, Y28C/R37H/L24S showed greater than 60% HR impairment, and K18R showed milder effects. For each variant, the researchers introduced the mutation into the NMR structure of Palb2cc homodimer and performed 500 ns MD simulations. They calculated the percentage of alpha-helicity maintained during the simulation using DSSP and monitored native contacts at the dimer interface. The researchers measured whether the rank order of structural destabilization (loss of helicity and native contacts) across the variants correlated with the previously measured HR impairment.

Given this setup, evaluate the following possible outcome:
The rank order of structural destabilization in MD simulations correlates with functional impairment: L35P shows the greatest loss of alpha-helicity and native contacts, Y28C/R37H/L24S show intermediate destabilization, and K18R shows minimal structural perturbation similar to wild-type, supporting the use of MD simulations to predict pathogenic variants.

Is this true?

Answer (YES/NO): NO